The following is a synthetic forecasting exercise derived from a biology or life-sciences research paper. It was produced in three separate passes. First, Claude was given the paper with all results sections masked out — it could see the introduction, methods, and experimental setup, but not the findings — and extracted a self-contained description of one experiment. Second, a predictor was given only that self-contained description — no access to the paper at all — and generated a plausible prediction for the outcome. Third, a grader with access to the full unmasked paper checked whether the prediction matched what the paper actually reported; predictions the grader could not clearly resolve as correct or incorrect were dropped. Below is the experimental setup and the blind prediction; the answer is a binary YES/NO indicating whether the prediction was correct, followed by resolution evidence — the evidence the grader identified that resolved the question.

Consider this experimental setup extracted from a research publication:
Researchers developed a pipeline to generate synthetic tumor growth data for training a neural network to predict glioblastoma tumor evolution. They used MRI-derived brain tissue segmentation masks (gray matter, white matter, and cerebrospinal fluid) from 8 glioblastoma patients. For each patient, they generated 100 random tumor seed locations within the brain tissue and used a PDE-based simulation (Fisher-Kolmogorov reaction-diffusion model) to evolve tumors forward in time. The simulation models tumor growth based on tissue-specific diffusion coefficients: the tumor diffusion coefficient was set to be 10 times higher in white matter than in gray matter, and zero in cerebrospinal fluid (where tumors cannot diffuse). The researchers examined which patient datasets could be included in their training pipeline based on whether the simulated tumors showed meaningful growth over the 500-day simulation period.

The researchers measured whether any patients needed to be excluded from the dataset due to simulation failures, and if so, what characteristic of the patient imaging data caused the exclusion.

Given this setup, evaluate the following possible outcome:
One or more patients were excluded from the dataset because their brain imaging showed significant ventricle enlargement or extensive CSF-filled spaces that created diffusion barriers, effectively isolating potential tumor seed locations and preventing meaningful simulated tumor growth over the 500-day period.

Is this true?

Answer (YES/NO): NO